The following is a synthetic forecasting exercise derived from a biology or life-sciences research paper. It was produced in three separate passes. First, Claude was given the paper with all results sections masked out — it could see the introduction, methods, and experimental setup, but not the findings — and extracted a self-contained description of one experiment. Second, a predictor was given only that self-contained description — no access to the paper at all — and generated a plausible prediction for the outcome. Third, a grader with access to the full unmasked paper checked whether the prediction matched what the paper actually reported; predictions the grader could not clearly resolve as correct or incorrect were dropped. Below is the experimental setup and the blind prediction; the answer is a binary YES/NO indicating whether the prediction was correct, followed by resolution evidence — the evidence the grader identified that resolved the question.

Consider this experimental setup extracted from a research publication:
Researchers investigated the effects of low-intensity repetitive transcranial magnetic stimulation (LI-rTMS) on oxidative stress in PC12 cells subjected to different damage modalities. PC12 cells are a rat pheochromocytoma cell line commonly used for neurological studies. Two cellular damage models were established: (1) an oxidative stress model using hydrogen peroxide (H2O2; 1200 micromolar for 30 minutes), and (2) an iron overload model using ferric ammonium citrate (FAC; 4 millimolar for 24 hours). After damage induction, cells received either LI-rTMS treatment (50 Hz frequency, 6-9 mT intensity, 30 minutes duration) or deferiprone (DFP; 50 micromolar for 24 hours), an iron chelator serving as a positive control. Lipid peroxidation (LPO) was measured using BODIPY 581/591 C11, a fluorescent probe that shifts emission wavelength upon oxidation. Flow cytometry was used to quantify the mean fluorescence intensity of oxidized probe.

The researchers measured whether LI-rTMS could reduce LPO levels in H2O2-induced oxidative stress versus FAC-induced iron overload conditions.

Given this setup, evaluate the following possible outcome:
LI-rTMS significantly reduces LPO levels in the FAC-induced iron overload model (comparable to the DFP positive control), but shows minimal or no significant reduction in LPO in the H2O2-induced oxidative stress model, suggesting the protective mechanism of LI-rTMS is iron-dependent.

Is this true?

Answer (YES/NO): NO